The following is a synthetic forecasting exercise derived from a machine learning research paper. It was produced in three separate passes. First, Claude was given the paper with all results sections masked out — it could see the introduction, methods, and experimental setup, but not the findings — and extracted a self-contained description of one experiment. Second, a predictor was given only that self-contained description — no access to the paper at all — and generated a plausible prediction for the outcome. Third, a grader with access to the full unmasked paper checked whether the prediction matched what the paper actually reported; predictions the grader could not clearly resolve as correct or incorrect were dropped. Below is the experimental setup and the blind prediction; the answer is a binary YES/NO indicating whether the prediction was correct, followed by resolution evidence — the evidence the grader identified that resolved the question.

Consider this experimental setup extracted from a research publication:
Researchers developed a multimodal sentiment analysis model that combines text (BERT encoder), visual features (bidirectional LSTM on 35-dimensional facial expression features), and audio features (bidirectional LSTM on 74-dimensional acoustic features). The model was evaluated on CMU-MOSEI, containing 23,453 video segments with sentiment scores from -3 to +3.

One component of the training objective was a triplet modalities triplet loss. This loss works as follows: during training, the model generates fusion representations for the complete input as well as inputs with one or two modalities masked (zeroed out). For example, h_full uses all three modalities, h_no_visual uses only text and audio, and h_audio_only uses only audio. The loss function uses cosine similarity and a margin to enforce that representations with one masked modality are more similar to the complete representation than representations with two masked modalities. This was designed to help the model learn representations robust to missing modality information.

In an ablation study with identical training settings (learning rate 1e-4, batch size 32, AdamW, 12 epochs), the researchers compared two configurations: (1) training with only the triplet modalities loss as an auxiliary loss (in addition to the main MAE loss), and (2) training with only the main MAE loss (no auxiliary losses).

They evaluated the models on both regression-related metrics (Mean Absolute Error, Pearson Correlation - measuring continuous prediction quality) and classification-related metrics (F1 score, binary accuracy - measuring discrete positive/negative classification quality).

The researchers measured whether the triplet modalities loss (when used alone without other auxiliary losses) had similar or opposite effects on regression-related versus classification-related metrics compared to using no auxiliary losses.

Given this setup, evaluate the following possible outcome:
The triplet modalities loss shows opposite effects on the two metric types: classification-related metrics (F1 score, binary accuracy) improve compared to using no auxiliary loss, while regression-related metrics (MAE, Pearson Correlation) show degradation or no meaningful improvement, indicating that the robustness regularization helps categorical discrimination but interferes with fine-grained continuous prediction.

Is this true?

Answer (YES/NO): NO